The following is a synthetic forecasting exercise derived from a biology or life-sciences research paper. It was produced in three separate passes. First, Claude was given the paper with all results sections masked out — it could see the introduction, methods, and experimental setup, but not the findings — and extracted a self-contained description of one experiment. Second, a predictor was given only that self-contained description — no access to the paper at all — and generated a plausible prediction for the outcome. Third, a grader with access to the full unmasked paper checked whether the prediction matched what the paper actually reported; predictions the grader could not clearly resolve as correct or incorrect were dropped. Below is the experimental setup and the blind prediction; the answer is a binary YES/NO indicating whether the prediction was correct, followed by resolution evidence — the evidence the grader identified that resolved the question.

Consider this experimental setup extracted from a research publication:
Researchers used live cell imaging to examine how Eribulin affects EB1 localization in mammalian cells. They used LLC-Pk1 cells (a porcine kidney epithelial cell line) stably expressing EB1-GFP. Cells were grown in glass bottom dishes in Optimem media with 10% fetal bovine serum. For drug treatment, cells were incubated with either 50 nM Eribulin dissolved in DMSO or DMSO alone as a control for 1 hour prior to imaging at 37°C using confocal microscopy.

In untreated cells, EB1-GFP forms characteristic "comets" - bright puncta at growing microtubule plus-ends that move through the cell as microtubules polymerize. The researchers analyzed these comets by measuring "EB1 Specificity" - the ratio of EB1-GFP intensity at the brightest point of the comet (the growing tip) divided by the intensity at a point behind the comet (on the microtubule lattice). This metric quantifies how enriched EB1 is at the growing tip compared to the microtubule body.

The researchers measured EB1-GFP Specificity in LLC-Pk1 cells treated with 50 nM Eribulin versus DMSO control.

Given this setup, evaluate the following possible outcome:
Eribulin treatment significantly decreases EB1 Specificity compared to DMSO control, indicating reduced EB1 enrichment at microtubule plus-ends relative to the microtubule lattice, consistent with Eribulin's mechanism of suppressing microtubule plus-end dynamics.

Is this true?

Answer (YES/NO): NO